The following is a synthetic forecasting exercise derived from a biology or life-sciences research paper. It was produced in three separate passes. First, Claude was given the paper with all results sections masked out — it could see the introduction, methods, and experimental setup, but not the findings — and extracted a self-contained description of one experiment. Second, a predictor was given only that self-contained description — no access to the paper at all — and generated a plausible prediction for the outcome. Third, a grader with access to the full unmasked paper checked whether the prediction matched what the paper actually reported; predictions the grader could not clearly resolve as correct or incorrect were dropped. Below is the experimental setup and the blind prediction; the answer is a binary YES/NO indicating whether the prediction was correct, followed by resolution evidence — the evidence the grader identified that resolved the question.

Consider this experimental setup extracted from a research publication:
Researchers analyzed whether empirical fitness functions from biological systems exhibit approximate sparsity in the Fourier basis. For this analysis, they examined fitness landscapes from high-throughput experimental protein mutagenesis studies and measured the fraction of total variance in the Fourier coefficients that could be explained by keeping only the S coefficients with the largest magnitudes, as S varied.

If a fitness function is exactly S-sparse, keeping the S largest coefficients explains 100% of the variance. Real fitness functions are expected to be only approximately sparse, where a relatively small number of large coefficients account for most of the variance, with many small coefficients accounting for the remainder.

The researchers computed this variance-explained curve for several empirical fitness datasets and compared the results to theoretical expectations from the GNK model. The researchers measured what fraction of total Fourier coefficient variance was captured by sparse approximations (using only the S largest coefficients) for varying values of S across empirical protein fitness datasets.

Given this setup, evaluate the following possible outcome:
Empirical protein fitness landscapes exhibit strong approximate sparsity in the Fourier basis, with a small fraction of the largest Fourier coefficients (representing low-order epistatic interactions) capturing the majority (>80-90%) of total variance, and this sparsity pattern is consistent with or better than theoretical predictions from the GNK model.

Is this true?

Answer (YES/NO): YES